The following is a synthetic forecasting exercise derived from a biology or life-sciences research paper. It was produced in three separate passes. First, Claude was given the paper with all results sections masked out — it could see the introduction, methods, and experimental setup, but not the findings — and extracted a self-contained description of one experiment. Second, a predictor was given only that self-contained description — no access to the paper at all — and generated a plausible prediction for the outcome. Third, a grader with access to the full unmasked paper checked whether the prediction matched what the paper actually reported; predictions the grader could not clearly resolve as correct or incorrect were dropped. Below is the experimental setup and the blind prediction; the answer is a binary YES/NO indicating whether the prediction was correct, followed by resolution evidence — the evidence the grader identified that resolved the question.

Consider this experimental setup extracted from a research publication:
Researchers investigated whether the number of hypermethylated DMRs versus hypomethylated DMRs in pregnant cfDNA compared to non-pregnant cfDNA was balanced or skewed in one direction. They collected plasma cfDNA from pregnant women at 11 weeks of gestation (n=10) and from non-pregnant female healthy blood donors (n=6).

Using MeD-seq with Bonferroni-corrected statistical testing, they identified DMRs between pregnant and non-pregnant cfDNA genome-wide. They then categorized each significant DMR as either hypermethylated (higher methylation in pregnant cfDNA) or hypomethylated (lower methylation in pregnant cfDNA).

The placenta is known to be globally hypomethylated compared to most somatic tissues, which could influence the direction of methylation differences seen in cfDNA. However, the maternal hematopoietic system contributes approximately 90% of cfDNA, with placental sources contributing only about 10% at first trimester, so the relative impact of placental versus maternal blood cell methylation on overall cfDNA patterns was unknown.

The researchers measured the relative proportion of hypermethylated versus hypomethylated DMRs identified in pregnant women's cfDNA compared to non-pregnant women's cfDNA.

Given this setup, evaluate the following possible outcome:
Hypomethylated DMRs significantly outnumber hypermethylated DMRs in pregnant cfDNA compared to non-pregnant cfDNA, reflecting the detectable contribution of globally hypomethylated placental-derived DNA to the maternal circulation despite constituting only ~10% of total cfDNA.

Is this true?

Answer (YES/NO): NO